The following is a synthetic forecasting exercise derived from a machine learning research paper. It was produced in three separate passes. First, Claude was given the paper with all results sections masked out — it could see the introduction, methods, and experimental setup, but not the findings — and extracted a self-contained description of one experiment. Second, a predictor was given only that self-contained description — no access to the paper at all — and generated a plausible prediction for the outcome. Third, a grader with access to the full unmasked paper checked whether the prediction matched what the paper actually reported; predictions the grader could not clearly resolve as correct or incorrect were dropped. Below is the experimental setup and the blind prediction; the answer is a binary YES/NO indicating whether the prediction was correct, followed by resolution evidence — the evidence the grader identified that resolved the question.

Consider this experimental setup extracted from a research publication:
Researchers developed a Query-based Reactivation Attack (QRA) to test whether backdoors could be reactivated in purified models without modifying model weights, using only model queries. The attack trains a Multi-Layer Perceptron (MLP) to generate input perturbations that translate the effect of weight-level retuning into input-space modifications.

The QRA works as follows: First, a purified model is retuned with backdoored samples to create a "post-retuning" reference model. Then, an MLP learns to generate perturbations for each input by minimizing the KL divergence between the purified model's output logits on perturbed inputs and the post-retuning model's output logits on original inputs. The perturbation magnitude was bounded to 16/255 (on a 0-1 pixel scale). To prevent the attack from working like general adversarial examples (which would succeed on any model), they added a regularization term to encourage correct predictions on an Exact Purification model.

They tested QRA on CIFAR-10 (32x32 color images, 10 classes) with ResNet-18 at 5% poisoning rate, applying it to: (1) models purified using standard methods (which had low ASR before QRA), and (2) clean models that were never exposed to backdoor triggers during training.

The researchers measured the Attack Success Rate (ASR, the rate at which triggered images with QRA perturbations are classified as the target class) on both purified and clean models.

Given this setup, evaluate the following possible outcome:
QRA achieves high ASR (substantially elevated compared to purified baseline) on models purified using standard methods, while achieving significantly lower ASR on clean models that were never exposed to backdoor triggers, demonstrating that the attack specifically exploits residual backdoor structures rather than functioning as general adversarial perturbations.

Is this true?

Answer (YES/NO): YES